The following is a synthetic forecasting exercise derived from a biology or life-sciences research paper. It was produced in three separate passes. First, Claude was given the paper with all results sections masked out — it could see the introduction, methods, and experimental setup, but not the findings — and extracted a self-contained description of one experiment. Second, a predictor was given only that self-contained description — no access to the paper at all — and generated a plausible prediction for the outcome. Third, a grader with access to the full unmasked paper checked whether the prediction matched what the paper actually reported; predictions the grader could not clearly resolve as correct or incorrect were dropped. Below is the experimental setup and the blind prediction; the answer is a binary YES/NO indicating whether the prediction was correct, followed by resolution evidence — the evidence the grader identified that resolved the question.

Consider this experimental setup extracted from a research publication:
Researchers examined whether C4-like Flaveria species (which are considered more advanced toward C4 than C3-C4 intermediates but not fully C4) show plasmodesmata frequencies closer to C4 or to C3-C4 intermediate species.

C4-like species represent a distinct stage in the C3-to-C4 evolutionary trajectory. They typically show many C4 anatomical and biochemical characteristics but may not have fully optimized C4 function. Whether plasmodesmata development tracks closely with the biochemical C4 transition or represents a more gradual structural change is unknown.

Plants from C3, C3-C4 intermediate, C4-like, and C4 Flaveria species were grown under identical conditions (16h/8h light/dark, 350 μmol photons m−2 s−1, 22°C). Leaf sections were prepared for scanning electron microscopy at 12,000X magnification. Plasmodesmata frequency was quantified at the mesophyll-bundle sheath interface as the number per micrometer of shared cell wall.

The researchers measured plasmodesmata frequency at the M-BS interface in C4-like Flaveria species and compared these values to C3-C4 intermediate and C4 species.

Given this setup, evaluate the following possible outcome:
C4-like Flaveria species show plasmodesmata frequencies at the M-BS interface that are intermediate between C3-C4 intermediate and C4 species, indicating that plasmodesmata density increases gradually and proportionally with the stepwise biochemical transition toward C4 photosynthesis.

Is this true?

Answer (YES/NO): NO